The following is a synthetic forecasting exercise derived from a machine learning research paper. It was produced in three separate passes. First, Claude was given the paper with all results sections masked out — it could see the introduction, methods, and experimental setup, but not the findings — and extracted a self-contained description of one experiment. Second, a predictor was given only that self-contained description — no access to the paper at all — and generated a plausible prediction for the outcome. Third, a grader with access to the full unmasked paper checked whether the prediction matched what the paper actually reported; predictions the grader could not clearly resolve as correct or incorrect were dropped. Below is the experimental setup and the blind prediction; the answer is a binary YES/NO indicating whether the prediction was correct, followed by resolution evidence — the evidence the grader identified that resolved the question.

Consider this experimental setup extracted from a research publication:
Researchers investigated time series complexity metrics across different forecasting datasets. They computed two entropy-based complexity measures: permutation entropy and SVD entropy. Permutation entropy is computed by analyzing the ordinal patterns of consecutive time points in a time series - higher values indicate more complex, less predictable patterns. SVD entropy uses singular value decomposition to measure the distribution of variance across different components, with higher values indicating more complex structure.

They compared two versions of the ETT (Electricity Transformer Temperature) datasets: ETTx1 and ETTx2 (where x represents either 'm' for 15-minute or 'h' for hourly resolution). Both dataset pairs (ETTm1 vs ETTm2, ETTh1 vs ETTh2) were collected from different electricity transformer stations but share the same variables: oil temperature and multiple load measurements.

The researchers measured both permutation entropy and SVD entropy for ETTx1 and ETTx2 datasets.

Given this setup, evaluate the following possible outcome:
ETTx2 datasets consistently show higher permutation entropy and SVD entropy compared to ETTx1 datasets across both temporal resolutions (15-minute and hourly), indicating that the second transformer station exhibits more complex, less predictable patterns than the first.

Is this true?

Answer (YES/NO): NO